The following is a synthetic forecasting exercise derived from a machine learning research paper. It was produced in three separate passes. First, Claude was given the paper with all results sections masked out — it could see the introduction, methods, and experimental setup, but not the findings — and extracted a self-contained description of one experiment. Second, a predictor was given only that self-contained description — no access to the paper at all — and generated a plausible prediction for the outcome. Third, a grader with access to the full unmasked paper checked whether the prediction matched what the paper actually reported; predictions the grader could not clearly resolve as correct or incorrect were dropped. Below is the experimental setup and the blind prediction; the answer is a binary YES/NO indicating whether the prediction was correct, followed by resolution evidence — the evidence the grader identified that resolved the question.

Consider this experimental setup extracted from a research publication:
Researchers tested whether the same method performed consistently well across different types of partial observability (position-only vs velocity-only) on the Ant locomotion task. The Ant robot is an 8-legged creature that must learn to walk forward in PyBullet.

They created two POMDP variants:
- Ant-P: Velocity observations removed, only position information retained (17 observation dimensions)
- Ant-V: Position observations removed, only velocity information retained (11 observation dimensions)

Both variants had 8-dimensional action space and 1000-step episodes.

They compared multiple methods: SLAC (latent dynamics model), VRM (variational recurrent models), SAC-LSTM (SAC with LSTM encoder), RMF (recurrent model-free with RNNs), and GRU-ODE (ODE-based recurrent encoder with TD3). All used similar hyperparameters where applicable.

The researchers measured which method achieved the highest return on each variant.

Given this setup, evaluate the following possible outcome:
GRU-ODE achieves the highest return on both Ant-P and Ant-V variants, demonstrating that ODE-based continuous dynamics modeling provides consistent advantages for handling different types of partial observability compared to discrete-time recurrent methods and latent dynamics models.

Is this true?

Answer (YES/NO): NO